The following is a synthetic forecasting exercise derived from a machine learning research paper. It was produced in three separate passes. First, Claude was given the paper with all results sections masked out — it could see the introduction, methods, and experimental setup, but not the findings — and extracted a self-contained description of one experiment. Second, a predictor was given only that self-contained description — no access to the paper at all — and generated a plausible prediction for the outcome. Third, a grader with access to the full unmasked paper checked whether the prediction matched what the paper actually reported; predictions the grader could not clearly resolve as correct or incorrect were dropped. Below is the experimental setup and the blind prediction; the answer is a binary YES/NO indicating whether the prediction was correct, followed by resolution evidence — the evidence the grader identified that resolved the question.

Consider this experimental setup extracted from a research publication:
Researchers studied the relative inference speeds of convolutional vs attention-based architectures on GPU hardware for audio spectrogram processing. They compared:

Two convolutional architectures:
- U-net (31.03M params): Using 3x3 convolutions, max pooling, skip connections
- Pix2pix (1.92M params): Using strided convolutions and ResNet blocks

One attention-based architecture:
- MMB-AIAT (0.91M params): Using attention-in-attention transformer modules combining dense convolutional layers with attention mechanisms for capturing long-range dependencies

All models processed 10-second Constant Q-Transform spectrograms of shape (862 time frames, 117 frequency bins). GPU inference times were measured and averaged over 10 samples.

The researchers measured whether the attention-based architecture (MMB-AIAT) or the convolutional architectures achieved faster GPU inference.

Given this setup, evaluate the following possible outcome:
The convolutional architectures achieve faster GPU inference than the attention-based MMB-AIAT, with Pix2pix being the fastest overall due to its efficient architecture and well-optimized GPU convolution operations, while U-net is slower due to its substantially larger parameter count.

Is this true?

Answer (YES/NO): NO